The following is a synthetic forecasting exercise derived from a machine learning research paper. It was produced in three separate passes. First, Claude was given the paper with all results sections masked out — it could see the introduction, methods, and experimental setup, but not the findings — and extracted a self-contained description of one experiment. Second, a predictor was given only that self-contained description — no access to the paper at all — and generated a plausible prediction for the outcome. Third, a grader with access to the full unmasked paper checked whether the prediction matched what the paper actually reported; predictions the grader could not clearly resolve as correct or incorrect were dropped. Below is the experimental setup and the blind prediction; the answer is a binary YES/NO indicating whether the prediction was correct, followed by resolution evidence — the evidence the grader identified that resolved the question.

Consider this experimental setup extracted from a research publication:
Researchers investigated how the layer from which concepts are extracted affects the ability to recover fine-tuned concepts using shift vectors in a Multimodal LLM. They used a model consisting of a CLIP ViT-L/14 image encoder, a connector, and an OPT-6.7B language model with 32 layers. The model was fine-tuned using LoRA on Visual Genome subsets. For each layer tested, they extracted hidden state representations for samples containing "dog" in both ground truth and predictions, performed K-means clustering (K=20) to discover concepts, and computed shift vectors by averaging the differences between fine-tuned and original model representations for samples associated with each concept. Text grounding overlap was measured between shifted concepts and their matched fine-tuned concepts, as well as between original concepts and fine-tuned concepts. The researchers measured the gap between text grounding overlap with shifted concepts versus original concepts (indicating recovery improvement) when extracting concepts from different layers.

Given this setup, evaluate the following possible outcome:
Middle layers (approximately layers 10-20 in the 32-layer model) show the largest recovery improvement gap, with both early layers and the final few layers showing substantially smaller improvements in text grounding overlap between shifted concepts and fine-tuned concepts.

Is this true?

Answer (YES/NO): NO